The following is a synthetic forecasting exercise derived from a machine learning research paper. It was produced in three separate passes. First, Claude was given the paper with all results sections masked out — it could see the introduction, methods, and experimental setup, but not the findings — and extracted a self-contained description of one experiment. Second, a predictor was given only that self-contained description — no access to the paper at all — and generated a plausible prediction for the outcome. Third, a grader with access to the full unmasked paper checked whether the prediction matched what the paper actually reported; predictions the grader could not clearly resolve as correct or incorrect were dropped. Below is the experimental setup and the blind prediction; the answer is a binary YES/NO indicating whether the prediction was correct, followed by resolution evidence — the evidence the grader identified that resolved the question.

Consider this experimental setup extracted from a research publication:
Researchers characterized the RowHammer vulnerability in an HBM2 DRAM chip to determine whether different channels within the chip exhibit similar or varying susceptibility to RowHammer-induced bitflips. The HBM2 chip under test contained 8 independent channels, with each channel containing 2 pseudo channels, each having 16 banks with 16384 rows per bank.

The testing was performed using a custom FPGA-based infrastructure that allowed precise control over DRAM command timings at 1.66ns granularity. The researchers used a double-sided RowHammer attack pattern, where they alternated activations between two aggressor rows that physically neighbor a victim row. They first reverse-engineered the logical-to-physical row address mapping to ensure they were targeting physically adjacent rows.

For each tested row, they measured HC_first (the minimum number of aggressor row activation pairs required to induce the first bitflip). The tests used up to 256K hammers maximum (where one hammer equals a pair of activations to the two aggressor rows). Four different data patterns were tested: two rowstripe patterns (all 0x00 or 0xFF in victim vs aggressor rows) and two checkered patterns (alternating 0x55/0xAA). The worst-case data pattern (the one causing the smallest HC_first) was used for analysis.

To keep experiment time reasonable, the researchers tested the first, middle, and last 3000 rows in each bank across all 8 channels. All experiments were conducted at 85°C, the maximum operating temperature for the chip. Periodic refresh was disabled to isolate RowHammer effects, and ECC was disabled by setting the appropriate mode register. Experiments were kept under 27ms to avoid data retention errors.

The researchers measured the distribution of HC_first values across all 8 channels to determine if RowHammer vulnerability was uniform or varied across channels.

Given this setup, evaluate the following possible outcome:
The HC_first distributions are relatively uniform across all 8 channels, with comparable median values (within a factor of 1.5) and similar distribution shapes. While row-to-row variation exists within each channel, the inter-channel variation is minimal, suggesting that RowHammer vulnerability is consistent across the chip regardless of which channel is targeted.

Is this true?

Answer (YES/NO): NO